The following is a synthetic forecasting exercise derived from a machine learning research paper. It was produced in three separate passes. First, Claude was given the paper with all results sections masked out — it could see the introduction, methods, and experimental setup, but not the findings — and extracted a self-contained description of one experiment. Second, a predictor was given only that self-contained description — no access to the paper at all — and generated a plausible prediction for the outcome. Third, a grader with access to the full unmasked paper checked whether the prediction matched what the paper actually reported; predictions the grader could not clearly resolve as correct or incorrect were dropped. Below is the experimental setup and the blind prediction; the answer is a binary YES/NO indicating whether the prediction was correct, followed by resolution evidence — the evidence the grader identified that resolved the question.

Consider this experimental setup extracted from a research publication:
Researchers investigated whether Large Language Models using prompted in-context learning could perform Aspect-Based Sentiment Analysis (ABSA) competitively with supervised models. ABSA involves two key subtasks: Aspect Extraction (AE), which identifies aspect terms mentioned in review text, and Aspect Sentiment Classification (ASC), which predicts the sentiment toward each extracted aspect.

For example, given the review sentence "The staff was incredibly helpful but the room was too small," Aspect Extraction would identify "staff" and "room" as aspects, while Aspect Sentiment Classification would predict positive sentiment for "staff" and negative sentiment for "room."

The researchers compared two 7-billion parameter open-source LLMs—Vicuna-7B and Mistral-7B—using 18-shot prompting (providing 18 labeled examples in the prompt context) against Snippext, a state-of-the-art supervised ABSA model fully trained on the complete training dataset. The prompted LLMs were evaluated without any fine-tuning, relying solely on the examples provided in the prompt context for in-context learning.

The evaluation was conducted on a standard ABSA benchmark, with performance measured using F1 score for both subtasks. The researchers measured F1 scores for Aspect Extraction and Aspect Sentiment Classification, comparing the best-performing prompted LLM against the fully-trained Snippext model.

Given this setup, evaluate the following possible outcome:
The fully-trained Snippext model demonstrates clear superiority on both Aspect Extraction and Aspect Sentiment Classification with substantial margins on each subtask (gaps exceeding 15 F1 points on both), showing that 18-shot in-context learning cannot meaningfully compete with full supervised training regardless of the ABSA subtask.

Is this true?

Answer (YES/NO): NO